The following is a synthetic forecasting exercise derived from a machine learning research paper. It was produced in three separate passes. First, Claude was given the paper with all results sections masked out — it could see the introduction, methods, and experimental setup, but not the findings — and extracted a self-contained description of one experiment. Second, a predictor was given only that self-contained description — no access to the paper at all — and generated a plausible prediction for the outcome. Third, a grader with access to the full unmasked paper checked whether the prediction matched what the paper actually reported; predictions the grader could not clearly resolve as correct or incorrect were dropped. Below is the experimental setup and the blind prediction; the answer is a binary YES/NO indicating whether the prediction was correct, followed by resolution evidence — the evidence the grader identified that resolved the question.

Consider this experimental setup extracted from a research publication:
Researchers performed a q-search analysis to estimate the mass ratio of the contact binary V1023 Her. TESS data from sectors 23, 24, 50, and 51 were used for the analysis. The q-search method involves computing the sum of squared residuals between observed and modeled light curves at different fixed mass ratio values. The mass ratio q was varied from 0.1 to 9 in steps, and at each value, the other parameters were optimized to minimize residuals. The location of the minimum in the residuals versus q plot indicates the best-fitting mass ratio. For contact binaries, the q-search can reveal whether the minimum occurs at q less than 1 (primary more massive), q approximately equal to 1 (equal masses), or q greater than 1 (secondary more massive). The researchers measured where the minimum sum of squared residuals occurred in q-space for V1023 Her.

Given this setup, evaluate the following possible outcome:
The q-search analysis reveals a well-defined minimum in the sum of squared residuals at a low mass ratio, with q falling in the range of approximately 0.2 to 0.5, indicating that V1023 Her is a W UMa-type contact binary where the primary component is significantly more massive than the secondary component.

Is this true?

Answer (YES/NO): NO